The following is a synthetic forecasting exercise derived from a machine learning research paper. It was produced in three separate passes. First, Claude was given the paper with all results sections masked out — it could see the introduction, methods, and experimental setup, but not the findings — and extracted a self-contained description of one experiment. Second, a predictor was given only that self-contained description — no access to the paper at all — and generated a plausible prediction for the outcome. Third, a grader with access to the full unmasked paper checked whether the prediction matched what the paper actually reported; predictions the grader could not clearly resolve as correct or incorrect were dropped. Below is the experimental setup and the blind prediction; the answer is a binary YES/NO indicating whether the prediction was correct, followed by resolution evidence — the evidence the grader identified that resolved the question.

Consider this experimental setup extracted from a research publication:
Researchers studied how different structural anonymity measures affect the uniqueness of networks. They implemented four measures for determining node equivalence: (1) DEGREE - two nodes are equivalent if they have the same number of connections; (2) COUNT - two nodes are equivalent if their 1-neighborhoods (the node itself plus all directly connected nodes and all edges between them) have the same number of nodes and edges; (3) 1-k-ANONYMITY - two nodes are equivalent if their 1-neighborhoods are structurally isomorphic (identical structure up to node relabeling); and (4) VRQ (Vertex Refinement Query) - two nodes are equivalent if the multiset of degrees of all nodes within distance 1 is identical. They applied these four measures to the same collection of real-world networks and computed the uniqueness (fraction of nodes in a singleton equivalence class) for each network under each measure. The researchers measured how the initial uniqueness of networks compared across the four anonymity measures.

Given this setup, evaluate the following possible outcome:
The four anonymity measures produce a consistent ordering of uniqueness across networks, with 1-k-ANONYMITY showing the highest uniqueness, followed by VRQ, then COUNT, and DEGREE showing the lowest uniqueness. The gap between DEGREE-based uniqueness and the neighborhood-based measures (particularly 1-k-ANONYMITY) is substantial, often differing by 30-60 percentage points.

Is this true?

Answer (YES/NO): NO